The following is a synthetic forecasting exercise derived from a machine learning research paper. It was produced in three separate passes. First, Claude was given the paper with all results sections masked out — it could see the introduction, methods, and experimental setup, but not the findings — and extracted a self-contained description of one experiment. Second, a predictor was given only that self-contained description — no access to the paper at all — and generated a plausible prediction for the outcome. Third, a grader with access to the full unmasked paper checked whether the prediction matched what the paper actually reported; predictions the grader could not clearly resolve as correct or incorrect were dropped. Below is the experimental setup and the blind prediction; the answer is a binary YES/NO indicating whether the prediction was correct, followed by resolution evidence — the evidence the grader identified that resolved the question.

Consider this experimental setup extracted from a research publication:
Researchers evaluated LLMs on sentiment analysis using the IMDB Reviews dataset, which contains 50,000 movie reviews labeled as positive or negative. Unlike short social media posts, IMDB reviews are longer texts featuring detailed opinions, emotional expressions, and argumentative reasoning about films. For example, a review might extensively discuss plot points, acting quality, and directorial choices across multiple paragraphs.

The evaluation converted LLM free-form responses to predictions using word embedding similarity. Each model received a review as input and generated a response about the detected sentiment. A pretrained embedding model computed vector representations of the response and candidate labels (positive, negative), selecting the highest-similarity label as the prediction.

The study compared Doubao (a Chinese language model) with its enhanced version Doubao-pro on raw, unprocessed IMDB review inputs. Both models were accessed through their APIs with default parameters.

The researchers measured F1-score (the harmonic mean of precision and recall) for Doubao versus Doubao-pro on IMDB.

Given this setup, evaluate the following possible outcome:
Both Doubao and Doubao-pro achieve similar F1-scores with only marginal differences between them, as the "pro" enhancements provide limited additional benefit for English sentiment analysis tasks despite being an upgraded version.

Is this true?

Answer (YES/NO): YES